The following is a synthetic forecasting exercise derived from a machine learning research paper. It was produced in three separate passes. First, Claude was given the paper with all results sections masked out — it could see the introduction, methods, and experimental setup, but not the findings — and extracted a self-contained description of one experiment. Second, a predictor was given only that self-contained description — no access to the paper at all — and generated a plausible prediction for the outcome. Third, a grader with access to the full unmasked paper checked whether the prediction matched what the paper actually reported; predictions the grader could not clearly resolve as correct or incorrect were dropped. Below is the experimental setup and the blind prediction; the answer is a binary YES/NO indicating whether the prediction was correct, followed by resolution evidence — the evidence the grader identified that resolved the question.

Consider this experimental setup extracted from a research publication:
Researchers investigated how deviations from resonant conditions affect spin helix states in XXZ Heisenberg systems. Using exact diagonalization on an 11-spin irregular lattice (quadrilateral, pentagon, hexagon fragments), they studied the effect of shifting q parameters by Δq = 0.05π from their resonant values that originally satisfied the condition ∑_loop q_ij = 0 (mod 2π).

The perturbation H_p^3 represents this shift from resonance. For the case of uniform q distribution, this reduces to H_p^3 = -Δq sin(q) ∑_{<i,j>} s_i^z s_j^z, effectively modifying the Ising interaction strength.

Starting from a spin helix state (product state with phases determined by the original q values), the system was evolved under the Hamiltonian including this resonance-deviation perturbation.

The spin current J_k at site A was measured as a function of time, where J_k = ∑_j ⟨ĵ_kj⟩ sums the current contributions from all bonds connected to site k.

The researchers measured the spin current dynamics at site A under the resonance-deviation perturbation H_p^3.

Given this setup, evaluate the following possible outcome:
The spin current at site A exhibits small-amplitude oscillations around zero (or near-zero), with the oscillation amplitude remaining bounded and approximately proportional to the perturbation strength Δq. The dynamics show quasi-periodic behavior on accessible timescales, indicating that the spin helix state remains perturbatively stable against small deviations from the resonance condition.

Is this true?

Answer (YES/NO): NO